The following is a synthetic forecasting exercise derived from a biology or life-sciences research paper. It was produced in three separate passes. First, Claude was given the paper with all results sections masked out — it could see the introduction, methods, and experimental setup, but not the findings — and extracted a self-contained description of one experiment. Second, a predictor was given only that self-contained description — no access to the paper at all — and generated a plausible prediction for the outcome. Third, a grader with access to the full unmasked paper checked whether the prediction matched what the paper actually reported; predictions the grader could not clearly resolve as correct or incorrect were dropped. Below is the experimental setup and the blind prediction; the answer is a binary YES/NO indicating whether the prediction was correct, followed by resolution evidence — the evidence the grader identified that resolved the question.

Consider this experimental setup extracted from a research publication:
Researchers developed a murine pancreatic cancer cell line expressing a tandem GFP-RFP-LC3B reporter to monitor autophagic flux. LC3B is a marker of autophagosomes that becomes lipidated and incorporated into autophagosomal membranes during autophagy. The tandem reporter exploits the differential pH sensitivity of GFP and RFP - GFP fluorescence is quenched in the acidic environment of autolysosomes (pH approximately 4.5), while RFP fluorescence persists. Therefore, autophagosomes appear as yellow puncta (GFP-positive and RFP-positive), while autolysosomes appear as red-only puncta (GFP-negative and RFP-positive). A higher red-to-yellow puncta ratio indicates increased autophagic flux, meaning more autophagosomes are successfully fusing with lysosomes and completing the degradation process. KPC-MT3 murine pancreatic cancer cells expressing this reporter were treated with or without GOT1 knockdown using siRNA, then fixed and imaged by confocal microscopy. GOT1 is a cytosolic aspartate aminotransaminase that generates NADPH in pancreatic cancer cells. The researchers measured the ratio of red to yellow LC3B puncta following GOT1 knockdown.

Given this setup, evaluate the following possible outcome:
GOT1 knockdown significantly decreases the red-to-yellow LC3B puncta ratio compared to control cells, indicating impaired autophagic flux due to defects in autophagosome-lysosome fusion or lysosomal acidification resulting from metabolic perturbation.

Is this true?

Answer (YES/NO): NO